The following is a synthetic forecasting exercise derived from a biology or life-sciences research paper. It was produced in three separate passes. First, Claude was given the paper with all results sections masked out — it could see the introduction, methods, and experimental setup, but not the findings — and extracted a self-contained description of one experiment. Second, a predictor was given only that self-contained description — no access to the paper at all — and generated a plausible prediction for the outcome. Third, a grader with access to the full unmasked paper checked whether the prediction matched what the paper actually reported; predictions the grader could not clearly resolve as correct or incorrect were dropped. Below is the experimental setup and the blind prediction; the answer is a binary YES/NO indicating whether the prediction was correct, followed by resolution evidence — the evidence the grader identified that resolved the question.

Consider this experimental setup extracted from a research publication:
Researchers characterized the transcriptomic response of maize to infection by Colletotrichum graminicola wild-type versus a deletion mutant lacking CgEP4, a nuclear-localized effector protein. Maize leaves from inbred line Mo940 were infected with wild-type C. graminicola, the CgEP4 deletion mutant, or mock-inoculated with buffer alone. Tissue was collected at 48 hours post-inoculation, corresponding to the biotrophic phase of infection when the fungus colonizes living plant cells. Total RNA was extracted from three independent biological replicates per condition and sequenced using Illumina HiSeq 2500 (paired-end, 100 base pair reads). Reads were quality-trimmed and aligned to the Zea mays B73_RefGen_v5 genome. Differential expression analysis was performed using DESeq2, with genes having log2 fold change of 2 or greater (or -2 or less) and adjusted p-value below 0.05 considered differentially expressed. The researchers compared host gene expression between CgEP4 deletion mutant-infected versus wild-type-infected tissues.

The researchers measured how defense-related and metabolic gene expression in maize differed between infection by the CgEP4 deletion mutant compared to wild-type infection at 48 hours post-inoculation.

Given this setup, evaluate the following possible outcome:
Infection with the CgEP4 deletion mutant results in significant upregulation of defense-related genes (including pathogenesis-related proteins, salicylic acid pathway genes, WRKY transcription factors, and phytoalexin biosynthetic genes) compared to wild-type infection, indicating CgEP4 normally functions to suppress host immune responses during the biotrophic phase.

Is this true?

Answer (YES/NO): NO